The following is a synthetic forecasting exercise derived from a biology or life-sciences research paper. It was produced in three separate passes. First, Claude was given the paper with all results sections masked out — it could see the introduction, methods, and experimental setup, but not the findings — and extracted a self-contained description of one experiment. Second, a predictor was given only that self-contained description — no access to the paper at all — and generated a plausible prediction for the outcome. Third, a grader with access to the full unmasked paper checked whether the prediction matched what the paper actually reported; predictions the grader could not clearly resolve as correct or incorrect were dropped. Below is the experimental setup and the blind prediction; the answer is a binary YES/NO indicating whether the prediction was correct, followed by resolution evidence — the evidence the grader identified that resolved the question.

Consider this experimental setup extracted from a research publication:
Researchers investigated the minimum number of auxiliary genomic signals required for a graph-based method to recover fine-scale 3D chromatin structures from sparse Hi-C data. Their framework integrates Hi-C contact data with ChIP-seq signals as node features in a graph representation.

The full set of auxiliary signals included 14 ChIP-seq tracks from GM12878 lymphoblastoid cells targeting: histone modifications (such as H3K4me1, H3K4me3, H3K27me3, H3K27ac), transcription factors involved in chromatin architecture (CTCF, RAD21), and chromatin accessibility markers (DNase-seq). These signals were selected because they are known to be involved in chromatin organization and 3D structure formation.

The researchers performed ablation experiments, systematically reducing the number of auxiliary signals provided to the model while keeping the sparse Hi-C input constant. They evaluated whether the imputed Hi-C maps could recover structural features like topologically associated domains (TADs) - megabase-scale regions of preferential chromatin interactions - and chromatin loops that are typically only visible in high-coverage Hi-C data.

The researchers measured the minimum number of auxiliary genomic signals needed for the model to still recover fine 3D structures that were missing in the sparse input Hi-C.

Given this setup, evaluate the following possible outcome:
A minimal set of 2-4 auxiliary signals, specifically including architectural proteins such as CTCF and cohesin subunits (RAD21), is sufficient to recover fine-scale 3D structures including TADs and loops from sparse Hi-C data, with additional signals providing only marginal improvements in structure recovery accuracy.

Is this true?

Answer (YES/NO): NO